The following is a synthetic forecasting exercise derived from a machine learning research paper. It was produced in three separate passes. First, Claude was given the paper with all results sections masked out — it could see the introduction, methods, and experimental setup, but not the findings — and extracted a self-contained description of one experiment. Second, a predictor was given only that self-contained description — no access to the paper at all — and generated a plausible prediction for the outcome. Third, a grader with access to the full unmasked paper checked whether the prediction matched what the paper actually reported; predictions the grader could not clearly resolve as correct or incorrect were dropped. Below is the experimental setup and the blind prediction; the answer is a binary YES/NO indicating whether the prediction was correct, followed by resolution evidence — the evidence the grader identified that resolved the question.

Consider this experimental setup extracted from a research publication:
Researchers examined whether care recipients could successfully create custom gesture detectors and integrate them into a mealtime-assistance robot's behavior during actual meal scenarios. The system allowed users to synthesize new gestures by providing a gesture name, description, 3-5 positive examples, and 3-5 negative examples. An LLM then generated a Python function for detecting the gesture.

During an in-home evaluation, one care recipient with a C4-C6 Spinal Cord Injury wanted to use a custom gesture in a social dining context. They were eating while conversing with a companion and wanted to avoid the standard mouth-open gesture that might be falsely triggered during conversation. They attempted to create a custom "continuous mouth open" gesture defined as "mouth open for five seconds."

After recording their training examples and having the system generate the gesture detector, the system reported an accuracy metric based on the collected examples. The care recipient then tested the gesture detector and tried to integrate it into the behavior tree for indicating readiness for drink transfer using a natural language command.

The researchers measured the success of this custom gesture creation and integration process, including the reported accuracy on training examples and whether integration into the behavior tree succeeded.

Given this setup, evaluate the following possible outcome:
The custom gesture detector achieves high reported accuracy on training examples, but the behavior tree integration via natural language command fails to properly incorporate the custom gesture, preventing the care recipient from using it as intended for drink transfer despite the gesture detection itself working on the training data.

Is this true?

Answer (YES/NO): NO